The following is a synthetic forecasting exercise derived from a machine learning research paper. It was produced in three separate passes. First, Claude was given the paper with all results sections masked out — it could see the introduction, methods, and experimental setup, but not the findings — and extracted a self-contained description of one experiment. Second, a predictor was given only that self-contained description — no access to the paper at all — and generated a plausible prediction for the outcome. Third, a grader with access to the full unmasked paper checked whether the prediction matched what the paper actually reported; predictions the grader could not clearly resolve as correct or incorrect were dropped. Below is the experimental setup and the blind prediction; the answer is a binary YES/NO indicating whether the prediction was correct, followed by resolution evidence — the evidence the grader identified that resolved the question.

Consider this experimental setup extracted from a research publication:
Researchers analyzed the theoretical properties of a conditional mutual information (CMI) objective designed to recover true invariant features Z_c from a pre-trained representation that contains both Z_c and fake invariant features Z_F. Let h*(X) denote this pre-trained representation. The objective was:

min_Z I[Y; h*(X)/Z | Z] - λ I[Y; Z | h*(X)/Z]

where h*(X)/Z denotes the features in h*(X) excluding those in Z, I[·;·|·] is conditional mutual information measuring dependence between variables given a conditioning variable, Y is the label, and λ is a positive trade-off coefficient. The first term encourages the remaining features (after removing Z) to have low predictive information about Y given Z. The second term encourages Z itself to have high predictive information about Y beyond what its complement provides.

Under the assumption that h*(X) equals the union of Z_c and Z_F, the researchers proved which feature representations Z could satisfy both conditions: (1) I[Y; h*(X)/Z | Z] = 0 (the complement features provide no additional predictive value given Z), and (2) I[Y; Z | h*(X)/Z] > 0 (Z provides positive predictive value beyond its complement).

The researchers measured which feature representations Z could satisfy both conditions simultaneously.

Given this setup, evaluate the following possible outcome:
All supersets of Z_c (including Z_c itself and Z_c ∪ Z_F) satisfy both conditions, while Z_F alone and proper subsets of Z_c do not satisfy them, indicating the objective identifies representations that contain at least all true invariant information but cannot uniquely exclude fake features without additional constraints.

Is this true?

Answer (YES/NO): NO